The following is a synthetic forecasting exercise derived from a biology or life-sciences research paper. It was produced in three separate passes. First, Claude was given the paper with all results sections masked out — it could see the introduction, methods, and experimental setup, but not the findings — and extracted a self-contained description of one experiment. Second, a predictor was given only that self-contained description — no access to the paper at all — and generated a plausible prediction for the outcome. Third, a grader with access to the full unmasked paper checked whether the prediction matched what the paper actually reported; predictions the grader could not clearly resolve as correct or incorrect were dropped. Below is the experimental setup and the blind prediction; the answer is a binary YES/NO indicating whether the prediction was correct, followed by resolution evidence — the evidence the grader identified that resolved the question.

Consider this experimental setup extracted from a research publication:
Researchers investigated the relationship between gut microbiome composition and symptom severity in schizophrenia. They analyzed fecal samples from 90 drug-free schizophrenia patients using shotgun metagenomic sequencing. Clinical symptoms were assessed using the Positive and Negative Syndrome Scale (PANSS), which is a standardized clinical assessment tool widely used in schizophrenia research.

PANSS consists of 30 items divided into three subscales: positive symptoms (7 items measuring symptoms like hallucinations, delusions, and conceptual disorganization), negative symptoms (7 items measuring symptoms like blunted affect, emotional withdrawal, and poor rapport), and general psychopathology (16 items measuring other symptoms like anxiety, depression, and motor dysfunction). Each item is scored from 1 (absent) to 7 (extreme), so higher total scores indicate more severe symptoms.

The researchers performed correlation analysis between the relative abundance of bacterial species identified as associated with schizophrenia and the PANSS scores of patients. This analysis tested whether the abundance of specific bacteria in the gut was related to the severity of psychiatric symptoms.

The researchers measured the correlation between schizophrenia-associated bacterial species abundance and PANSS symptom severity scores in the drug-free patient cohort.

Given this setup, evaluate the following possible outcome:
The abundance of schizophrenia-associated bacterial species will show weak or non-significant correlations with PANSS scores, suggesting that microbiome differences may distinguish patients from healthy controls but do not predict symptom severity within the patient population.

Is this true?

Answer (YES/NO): NO